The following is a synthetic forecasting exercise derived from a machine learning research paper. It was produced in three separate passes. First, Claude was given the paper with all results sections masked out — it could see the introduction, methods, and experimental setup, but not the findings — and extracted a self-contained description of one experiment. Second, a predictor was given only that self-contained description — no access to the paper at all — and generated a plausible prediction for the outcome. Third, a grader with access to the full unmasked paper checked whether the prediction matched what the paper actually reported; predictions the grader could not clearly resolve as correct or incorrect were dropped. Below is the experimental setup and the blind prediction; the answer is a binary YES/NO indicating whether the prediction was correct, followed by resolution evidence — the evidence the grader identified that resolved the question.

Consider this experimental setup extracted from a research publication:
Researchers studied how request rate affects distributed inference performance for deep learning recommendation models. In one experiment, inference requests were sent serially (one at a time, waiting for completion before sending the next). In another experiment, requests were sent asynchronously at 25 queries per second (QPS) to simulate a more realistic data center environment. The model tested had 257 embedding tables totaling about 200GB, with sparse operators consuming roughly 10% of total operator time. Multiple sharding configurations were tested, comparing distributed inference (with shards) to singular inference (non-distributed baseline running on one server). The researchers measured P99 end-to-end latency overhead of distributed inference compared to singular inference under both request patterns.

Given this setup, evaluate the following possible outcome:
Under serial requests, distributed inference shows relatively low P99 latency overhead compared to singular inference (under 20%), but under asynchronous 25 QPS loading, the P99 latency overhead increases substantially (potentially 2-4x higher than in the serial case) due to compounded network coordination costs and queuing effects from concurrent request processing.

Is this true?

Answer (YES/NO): NO